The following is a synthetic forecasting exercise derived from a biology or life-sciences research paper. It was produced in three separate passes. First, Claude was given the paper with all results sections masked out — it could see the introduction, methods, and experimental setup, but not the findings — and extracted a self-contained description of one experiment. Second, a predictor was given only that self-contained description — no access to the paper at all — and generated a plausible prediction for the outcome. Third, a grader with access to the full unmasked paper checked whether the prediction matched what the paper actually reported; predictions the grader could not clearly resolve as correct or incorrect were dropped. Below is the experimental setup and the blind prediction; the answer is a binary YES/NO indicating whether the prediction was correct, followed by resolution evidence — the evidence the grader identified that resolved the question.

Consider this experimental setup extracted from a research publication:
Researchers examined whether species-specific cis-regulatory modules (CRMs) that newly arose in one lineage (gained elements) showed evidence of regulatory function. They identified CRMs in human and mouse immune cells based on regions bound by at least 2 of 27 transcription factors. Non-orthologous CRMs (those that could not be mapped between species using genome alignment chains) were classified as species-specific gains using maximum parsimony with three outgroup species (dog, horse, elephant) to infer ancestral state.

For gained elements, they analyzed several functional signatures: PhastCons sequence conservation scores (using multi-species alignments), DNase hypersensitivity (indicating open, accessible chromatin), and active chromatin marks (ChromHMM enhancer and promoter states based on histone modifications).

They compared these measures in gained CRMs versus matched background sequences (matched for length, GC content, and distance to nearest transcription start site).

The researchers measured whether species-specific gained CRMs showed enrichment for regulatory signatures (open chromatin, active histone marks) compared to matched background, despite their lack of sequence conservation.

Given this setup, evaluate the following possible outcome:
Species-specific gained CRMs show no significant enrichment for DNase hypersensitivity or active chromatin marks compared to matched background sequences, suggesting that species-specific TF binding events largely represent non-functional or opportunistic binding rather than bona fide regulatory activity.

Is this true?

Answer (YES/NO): NO